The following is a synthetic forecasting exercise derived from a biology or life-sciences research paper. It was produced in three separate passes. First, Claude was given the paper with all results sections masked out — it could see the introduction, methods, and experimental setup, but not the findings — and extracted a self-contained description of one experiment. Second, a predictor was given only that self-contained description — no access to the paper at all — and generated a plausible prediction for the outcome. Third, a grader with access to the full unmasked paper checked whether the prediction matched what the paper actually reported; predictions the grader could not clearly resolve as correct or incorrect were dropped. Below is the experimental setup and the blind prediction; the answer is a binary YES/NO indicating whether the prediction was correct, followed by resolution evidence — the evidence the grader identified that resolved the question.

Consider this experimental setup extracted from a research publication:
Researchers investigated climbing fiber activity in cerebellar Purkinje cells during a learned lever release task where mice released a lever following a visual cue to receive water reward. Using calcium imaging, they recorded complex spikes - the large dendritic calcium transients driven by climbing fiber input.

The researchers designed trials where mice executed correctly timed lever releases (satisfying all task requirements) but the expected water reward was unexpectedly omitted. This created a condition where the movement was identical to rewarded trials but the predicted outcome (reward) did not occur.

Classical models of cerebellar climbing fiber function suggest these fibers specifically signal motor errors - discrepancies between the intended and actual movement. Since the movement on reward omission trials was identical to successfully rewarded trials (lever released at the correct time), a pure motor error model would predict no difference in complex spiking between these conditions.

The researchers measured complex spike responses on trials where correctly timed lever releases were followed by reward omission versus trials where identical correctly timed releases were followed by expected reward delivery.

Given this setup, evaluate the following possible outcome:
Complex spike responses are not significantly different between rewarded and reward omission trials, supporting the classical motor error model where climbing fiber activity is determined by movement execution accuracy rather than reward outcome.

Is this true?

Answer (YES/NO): NO